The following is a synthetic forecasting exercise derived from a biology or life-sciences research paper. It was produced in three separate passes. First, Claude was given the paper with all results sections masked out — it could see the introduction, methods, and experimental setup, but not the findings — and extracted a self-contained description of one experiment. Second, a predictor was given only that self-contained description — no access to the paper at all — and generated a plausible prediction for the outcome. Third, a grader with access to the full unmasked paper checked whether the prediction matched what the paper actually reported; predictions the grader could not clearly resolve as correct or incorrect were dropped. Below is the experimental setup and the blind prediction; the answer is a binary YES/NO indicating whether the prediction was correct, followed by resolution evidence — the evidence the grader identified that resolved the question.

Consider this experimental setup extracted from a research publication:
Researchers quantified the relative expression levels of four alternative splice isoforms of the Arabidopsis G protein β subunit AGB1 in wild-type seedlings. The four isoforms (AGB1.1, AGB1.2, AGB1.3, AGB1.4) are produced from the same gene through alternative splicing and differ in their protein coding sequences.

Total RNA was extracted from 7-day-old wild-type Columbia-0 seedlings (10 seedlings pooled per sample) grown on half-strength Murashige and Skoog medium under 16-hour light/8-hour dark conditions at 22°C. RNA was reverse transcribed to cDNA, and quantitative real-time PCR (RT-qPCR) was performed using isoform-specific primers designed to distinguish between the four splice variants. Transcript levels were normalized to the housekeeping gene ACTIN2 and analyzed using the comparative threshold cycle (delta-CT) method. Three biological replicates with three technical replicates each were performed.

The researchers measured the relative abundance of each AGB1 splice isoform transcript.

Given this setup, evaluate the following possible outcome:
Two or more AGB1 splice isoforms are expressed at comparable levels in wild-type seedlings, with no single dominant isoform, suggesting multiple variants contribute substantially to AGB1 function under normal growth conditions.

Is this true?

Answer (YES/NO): NO